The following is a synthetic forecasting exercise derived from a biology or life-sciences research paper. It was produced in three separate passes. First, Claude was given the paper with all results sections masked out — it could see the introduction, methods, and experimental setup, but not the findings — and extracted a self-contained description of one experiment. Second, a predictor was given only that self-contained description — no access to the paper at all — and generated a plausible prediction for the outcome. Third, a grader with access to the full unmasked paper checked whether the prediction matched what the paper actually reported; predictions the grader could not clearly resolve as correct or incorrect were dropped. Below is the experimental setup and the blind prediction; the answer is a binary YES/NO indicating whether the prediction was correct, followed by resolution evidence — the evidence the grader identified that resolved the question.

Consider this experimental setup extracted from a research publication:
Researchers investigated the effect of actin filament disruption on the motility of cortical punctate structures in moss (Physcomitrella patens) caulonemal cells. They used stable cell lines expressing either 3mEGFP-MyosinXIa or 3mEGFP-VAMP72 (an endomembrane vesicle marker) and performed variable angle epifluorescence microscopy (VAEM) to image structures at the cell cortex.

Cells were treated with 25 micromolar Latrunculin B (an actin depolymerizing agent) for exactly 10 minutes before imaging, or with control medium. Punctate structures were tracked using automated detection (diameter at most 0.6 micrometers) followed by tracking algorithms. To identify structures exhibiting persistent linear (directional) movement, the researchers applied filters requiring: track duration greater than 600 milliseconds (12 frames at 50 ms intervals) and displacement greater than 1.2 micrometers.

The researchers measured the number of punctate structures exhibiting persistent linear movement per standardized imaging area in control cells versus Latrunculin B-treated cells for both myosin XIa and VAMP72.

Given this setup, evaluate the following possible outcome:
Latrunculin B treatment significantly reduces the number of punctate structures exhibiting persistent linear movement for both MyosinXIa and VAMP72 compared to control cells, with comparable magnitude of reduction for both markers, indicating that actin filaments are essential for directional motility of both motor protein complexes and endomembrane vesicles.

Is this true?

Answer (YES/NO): NO